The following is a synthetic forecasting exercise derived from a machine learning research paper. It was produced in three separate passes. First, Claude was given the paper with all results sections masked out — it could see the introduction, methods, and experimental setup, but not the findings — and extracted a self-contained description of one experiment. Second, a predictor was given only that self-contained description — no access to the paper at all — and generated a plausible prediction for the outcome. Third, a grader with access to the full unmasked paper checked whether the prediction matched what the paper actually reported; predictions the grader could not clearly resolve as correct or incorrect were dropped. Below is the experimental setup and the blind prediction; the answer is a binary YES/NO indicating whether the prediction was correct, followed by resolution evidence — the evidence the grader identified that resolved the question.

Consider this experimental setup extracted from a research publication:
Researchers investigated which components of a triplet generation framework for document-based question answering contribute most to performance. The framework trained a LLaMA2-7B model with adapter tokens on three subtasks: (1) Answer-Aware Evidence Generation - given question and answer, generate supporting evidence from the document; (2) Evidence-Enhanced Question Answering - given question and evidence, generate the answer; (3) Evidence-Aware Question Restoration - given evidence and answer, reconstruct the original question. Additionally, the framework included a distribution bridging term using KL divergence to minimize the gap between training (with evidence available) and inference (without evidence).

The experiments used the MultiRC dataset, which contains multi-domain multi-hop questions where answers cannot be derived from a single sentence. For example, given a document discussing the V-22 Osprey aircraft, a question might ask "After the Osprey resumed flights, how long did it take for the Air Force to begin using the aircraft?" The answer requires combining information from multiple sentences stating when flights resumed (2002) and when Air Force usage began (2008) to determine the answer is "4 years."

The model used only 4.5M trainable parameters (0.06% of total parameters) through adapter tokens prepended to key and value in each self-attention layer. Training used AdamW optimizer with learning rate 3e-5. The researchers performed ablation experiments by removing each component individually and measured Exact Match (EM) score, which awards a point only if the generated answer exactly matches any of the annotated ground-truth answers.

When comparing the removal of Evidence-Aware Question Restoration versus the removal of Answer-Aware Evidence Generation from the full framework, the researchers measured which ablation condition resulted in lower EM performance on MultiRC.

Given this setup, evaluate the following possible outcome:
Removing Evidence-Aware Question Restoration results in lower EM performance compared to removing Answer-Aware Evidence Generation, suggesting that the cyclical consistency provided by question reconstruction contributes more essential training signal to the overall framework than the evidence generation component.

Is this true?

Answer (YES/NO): YES